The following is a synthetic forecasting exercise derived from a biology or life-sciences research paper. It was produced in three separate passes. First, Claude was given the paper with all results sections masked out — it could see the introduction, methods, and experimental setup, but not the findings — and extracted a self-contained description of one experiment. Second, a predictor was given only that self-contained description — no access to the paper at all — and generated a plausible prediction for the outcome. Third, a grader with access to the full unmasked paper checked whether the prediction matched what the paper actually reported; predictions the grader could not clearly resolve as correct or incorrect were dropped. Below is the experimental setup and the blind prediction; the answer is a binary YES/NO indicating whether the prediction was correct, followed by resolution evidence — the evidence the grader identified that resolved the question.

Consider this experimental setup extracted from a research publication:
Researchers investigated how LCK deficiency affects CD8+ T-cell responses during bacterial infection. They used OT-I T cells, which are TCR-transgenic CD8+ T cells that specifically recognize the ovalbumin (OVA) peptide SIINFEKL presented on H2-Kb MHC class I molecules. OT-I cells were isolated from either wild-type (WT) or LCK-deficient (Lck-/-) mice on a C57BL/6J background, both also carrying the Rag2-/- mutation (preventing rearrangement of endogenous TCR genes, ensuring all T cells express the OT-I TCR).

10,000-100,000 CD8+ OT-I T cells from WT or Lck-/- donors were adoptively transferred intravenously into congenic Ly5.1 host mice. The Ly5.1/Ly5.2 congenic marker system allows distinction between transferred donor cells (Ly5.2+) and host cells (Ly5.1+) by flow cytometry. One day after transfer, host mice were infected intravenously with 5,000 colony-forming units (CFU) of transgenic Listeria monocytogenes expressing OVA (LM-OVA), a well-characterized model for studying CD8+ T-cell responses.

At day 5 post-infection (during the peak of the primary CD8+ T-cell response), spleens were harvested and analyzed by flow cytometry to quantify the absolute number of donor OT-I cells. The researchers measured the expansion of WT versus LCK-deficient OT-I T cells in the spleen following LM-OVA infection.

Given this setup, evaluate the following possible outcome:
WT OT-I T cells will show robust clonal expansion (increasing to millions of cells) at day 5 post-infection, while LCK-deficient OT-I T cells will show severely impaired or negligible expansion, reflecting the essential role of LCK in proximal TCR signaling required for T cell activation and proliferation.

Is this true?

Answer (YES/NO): NO